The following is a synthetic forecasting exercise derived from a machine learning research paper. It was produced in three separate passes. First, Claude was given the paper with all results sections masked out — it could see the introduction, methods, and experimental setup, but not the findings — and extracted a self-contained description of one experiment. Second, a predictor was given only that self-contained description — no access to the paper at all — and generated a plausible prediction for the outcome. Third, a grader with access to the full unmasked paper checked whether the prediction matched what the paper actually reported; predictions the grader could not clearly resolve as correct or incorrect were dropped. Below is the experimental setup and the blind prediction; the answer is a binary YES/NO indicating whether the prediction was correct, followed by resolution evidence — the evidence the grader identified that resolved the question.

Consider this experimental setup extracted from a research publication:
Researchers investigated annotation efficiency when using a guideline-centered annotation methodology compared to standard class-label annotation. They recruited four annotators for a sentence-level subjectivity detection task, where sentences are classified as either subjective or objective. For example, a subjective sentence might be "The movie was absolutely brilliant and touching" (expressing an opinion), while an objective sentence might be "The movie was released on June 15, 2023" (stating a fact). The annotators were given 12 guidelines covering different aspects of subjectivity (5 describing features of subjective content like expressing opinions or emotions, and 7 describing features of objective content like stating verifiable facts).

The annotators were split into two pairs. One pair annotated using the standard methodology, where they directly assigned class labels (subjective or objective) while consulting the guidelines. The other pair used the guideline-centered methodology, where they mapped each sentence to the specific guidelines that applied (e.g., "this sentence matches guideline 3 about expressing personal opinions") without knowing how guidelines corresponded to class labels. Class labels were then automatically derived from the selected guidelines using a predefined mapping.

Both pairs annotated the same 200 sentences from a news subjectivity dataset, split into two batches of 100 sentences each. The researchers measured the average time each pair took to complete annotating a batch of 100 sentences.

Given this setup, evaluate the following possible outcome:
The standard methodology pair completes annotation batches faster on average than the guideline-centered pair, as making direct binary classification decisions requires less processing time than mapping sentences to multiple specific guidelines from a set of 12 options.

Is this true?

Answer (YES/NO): YES